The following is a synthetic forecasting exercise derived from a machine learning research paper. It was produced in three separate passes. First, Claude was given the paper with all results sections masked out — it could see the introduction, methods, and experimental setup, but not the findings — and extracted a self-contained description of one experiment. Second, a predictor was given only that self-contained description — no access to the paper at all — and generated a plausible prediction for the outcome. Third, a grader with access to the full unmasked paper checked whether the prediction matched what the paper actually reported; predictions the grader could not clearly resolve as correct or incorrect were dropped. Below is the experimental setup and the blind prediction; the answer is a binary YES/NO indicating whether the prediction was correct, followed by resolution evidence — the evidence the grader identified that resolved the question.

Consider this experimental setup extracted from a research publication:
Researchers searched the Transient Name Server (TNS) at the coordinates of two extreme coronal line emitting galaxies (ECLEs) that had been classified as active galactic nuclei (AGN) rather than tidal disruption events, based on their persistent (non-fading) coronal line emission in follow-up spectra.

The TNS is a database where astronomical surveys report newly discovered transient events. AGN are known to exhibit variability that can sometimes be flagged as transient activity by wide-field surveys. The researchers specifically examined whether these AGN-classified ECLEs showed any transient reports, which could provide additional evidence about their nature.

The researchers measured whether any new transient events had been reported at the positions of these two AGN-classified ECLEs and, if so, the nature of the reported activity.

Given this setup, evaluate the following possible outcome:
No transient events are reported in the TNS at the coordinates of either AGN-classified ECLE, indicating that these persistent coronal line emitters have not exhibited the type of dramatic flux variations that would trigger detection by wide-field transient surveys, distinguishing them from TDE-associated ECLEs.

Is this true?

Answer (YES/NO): NO